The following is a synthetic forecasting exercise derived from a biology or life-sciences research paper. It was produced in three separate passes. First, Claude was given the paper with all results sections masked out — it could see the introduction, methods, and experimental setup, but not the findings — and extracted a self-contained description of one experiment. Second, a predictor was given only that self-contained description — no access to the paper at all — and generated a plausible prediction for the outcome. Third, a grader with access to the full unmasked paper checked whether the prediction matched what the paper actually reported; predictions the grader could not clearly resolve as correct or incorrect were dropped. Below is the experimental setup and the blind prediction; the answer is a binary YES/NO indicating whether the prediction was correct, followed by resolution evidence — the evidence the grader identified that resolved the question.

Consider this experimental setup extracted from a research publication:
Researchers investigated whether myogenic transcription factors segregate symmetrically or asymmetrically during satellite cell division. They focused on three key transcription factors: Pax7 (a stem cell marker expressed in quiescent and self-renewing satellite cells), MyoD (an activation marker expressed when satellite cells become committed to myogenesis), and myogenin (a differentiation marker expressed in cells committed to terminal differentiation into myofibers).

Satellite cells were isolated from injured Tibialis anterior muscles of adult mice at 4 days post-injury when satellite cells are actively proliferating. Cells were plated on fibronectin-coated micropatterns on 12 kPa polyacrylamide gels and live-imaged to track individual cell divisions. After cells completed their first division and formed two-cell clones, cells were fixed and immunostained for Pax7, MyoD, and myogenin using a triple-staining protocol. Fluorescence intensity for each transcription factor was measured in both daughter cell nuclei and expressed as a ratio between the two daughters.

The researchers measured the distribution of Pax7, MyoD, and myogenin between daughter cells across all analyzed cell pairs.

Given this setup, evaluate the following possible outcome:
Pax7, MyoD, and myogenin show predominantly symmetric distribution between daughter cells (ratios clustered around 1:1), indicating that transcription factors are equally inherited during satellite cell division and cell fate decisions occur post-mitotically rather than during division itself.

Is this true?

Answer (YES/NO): NO